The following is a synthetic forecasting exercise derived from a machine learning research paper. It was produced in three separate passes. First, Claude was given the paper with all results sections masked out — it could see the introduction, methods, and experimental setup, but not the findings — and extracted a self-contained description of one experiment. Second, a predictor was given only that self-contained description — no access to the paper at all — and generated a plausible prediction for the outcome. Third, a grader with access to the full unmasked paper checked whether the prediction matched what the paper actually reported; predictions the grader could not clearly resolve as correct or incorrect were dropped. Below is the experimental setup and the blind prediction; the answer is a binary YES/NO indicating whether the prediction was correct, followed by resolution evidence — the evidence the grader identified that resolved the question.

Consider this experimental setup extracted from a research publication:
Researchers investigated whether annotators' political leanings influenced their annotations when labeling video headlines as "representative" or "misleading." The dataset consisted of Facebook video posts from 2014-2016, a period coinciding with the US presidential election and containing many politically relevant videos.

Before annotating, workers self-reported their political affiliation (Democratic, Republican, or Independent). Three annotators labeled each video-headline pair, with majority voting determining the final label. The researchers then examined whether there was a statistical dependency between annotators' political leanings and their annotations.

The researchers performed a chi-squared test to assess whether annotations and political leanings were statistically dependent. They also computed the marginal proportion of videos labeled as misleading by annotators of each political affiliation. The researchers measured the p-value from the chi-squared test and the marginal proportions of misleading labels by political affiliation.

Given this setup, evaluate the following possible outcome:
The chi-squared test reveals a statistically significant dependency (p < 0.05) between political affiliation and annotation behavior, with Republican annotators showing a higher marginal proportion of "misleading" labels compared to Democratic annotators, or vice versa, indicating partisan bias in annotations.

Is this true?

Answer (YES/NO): NO